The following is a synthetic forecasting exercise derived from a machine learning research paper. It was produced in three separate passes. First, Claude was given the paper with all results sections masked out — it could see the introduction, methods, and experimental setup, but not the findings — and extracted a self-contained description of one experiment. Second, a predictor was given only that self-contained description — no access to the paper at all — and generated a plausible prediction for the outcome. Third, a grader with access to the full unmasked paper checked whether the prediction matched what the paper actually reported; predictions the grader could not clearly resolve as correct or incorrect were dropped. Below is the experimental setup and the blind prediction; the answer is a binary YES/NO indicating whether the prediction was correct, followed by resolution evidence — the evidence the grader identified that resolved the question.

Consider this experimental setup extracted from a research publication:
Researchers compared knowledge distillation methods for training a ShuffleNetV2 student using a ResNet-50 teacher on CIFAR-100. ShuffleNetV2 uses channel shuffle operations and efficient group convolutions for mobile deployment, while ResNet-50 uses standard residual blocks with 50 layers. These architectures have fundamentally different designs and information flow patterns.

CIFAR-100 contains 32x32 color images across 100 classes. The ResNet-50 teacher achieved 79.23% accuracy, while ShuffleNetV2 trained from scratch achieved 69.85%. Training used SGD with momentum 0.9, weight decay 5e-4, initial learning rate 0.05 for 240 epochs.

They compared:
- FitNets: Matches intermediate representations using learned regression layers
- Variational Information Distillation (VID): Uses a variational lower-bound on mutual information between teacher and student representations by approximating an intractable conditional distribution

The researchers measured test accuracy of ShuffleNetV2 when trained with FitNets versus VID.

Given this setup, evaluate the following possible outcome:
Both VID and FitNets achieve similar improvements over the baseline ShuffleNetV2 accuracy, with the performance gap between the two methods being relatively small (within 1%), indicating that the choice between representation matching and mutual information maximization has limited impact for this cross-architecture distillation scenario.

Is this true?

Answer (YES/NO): NO